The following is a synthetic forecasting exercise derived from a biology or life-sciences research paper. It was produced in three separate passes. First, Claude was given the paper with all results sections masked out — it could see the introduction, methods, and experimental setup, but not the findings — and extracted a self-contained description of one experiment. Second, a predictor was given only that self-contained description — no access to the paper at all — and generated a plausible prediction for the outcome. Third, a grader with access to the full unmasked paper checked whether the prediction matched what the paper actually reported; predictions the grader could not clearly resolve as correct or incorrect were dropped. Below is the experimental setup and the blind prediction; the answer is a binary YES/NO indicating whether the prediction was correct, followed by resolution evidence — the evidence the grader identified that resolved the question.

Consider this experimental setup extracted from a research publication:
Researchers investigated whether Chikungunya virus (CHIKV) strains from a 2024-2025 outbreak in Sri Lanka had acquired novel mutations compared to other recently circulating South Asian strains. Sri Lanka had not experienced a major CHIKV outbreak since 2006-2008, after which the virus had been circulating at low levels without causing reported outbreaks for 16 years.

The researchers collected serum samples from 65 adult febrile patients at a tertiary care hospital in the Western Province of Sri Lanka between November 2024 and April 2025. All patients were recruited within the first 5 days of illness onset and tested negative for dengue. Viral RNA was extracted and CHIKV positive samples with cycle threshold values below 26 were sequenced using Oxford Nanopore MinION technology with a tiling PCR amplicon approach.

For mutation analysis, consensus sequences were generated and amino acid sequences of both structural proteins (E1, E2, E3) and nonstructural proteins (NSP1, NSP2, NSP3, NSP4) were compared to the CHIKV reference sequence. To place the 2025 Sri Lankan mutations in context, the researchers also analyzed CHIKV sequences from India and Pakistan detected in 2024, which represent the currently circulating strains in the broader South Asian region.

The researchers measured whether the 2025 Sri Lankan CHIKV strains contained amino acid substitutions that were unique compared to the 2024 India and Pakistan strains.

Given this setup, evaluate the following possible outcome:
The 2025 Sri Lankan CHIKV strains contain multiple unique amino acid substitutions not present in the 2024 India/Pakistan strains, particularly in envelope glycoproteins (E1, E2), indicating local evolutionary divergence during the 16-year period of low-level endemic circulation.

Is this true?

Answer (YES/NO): NO